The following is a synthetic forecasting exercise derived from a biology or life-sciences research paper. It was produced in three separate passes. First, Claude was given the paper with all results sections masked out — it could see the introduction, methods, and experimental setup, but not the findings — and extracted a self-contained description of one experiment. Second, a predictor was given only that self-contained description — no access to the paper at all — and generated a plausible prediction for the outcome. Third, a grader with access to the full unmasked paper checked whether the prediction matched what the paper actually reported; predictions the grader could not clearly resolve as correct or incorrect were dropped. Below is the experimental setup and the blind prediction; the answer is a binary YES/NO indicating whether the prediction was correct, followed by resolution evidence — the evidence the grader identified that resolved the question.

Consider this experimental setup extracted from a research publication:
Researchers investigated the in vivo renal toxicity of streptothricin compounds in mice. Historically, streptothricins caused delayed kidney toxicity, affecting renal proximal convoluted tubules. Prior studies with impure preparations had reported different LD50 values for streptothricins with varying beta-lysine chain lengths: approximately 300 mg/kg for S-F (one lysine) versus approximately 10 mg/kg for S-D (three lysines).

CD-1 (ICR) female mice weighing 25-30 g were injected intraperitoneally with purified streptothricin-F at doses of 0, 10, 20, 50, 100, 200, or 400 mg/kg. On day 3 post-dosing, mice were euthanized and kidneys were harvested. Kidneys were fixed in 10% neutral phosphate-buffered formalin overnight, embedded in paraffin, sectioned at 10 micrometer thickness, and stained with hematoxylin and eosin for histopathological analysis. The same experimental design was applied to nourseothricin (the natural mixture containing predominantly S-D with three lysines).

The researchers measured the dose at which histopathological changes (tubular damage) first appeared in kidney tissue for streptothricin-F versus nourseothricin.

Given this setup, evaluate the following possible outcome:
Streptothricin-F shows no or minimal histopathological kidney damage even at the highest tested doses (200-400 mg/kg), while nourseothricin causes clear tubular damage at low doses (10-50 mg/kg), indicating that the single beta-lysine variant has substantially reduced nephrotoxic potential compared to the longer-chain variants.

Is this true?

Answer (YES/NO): NO